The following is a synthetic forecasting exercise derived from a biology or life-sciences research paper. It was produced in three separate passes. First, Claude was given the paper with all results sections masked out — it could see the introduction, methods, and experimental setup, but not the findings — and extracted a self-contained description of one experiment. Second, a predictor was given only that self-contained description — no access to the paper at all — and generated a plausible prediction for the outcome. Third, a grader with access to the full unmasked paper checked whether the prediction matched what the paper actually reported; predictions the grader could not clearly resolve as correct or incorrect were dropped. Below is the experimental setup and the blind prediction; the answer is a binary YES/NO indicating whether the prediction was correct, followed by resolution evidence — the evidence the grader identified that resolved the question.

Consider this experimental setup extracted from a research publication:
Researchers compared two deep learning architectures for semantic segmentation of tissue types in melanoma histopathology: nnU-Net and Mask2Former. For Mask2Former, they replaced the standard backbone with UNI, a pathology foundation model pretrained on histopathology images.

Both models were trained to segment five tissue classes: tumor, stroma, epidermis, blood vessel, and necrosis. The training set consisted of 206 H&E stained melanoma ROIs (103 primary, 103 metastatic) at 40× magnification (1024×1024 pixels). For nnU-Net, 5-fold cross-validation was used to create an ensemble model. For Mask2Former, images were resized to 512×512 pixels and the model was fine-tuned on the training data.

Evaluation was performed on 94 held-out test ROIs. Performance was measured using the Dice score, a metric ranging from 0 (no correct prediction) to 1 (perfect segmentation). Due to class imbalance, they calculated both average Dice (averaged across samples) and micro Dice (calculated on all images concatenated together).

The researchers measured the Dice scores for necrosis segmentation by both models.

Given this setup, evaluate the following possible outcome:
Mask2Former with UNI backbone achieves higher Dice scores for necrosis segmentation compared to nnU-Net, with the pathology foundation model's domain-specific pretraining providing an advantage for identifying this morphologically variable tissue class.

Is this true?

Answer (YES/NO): YES